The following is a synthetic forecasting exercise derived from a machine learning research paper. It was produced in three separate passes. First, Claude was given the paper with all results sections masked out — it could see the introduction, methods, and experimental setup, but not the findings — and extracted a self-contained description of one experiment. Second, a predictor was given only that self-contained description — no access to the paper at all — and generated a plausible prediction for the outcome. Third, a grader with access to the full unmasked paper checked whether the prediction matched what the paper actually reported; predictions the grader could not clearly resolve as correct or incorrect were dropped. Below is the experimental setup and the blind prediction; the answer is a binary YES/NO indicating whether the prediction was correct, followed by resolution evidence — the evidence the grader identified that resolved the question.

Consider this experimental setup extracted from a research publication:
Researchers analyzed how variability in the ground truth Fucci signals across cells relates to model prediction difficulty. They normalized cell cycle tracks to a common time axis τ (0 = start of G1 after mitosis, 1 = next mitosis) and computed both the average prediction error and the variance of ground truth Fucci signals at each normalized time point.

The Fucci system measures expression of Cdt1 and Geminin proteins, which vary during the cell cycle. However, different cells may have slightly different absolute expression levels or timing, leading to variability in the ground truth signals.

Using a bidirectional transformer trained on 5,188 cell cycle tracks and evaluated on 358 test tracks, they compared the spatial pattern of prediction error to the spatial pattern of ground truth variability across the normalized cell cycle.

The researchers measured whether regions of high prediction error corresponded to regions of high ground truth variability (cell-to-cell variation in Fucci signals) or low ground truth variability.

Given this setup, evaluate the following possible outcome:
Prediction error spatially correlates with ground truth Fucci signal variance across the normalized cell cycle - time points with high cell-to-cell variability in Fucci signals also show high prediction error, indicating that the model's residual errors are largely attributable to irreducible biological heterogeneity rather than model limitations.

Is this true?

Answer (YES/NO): YES